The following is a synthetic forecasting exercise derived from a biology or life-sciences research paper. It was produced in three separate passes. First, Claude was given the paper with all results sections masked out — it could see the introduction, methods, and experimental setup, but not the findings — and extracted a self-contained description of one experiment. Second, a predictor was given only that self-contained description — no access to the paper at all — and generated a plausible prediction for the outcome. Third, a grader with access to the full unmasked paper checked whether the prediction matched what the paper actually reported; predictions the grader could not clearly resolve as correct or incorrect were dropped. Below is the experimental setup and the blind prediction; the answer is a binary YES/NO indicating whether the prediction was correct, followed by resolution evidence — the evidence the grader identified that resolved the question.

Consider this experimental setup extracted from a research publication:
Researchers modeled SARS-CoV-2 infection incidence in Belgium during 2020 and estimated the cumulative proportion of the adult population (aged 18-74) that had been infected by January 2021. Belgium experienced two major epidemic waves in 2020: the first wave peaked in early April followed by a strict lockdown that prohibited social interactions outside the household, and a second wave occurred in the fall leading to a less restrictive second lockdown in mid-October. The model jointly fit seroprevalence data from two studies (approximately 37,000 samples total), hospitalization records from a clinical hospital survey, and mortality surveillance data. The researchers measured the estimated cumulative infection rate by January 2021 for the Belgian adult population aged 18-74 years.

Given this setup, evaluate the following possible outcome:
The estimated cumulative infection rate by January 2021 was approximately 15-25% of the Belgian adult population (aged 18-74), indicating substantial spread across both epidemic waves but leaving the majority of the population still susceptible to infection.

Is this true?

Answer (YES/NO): YES